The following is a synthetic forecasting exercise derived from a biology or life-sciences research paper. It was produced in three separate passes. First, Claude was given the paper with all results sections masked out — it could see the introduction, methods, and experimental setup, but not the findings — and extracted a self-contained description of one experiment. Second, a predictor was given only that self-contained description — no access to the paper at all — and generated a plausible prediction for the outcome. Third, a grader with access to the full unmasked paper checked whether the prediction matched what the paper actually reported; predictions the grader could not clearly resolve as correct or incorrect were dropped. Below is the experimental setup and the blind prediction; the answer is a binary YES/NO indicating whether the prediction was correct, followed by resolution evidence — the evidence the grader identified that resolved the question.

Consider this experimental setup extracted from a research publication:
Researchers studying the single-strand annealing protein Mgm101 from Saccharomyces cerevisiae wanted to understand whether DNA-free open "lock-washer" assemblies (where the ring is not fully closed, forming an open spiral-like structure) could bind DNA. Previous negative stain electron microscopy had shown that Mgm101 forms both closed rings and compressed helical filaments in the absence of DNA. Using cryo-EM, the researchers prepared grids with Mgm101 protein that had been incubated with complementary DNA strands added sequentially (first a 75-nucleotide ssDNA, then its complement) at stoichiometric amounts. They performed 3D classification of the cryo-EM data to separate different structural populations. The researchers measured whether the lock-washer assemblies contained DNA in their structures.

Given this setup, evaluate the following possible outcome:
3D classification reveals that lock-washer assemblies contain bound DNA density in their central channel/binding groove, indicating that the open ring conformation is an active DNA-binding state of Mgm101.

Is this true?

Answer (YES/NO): NO